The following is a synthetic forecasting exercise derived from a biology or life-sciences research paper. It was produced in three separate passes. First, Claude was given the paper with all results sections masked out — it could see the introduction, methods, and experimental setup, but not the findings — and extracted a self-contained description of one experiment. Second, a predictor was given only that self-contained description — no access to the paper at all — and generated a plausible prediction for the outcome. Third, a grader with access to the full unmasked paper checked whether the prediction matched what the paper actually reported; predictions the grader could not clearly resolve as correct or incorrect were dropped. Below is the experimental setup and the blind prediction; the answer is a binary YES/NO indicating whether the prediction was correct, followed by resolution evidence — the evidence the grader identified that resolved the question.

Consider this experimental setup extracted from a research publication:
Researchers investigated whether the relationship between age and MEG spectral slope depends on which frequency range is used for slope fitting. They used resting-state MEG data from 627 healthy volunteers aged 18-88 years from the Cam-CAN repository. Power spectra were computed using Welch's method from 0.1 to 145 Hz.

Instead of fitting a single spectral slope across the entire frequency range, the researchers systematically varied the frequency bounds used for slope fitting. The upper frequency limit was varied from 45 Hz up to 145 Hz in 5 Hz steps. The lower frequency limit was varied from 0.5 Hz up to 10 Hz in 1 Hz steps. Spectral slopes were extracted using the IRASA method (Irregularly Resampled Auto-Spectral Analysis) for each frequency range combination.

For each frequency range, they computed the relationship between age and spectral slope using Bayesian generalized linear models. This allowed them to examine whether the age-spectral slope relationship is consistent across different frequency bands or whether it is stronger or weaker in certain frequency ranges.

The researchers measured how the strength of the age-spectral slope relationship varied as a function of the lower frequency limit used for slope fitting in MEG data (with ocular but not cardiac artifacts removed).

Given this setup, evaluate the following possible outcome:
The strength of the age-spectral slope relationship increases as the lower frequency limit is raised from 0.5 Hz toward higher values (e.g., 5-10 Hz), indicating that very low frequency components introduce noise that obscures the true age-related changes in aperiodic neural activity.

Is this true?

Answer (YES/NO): NO